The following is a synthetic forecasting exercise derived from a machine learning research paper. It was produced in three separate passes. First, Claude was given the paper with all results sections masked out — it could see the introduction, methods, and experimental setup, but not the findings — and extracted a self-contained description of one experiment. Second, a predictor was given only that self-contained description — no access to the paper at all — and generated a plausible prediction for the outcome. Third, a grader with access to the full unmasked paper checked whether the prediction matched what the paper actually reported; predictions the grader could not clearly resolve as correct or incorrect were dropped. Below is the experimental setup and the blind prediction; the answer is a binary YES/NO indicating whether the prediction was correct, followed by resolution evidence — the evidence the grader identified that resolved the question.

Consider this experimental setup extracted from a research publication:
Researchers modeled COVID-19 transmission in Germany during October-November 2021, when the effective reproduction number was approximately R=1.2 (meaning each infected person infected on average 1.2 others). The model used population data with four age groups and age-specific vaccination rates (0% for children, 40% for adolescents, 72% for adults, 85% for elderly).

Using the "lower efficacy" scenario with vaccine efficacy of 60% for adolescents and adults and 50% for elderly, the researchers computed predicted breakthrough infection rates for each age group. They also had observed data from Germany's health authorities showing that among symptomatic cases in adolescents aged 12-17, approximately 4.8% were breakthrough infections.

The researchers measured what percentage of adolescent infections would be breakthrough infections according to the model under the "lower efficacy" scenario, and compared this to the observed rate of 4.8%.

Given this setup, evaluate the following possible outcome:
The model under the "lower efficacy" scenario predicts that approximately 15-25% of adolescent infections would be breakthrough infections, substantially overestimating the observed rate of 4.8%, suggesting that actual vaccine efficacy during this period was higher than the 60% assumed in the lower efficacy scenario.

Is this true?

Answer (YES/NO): YES